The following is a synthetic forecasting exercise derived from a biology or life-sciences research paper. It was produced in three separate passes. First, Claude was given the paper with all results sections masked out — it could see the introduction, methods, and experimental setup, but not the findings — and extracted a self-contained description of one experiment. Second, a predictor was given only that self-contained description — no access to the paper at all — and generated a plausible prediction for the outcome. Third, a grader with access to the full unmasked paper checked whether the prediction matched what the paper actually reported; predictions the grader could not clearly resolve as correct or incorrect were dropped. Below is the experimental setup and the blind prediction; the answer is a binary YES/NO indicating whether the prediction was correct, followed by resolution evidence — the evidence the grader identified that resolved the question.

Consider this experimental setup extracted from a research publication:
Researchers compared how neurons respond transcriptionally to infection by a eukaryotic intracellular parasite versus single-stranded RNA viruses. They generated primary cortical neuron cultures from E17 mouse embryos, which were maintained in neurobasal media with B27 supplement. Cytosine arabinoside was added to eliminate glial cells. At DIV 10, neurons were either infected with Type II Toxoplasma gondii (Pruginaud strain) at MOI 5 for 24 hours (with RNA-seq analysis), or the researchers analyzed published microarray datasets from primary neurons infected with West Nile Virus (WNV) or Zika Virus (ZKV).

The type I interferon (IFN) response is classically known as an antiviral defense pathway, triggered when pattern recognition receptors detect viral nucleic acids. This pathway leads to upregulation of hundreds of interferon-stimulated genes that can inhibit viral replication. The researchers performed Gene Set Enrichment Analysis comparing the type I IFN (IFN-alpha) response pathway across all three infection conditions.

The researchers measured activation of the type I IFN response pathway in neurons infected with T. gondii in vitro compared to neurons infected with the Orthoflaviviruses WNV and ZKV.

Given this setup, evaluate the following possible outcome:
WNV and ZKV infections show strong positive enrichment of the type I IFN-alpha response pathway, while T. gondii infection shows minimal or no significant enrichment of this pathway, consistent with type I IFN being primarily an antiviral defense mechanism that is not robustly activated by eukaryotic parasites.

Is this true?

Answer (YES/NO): YES